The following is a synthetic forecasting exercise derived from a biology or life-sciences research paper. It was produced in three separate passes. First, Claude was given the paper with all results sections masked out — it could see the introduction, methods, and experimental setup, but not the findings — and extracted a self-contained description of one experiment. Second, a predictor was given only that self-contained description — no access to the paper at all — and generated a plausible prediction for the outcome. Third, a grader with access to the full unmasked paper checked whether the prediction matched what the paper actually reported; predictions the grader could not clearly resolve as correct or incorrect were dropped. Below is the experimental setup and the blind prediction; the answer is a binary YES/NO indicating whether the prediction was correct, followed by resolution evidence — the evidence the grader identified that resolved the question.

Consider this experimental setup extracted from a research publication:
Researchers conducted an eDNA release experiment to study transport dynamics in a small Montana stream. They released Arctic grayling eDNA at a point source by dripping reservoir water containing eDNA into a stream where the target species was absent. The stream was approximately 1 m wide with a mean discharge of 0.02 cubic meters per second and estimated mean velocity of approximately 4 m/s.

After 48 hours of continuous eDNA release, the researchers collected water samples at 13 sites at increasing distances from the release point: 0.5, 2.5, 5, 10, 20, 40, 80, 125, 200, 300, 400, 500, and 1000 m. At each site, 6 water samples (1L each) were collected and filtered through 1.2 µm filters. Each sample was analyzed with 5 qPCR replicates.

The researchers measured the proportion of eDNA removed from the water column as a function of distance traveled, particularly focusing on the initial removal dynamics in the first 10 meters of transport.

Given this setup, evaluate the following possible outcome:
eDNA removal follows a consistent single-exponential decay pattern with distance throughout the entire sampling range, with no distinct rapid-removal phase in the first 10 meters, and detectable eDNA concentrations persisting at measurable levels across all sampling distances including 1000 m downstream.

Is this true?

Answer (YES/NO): NO